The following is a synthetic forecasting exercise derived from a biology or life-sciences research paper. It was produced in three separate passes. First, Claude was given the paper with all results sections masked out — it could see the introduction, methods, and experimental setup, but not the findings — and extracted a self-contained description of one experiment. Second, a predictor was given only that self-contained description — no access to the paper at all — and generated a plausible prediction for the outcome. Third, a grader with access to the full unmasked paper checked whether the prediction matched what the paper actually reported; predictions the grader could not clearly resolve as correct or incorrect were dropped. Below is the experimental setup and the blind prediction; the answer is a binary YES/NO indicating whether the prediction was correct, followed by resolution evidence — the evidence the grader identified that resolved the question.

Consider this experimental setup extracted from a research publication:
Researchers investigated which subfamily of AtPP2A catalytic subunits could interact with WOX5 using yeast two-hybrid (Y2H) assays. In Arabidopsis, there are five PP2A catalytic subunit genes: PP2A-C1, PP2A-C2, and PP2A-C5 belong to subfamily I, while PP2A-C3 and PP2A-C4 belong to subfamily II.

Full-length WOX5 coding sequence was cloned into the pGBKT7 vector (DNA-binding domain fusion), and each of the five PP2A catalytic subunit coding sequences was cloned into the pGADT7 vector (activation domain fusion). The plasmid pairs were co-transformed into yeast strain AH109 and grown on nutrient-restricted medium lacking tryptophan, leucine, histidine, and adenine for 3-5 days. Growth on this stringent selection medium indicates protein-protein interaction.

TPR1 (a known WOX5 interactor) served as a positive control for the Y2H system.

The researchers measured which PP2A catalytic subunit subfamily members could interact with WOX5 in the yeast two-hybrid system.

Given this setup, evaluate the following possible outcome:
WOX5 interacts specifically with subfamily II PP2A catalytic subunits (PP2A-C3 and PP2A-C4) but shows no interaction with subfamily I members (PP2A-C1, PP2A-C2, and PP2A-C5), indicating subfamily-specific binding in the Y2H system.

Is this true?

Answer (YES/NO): NO